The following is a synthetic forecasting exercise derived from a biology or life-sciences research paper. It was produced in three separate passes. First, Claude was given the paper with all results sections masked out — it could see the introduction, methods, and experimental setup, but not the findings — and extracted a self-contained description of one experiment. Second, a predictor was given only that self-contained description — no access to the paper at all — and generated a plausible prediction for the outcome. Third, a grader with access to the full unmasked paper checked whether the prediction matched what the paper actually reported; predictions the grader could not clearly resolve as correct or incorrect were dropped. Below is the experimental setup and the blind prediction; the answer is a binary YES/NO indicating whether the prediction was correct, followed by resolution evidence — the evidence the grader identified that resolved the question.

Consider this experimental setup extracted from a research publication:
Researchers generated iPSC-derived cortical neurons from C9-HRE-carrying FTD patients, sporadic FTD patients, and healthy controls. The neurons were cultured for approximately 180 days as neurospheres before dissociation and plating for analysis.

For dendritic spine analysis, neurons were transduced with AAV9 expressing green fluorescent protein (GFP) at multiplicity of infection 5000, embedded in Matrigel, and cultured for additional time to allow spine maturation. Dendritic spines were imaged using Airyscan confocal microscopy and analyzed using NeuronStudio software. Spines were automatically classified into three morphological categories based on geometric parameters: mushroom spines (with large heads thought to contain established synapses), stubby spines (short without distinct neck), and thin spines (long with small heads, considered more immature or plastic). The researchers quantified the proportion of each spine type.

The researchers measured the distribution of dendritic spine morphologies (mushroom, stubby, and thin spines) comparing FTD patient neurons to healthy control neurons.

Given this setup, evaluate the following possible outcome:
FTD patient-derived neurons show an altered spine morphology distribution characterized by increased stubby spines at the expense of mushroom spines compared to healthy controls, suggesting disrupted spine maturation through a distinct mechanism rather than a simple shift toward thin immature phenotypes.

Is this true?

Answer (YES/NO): NO